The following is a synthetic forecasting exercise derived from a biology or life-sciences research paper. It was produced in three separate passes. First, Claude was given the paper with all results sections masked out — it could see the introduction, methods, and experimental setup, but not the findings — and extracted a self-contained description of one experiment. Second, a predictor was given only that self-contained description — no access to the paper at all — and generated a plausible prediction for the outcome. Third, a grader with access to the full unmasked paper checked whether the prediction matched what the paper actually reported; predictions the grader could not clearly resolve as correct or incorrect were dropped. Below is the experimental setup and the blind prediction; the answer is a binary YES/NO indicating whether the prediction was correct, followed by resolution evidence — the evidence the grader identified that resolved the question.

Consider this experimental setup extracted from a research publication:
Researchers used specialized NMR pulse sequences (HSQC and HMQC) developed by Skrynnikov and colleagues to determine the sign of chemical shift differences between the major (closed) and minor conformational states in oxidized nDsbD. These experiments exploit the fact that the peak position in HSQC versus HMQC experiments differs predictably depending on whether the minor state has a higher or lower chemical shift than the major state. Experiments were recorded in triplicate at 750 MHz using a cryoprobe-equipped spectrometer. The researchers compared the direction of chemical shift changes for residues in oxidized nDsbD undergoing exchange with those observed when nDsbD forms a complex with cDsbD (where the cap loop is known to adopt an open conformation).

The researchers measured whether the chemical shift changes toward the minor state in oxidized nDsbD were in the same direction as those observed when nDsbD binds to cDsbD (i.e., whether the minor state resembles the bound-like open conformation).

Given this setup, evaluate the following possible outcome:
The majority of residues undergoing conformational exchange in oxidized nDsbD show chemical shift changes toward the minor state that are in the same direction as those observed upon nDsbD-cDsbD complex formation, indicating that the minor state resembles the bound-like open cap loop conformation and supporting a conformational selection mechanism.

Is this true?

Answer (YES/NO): NO